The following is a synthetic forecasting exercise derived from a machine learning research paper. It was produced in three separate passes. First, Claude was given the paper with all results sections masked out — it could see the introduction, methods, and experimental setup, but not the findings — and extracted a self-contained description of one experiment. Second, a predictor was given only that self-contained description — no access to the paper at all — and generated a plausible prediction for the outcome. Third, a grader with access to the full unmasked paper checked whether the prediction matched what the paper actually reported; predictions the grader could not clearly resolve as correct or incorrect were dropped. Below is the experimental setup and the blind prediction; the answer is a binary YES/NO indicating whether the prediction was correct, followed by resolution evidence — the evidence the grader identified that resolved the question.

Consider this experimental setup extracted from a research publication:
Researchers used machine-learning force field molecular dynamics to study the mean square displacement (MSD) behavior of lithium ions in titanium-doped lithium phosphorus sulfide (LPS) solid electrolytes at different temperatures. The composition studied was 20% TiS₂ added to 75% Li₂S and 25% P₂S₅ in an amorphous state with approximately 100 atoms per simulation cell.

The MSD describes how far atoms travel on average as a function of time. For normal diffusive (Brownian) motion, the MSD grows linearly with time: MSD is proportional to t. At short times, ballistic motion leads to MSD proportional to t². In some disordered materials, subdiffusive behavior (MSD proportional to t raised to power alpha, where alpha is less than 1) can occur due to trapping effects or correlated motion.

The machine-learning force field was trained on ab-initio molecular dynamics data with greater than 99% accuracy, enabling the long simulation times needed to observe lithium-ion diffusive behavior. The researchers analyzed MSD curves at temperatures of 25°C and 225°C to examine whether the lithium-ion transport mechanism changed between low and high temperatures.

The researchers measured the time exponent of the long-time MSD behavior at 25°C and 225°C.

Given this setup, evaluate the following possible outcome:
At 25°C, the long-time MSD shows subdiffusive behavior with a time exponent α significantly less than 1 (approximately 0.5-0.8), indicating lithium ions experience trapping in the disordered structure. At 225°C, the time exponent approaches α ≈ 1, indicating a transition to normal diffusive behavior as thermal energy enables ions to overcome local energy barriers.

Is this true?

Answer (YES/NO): NO